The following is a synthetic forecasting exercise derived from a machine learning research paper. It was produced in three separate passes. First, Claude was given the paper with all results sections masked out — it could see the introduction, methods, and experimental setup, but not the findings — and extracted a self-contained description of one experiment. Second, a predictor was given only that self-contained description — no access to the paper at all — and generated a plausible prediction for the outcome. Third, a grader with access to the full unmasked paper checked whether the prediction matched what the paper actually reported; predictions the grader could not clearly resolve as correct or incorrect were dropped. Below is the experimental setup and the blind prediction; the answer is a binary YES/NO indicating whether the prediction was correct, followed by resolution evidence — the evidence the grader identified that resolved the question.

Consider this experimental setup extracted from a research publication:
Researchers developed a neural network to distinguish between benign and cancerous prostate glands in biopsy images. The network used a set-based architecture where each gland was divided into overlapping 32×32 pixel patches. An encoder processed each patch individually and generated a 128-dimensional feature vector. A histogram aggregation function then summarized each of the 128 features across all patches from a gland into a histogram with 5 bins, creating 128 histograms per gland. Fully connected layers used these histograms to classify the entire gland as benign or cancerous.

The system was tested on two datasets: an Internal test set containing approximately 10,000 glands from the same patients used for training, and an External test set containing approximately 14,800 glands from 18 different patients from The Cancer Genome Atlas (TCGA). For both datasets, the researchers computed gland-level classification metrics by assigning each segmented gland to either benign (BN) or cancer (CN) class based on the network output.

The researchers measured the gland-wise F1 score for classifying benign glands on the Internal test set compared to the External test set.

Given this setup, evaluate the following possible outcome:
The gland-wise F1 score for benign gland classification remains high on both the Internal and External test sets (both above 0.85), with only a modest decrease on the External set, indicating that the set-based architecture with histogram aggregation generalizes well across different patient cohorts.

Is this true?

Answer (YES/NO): NO